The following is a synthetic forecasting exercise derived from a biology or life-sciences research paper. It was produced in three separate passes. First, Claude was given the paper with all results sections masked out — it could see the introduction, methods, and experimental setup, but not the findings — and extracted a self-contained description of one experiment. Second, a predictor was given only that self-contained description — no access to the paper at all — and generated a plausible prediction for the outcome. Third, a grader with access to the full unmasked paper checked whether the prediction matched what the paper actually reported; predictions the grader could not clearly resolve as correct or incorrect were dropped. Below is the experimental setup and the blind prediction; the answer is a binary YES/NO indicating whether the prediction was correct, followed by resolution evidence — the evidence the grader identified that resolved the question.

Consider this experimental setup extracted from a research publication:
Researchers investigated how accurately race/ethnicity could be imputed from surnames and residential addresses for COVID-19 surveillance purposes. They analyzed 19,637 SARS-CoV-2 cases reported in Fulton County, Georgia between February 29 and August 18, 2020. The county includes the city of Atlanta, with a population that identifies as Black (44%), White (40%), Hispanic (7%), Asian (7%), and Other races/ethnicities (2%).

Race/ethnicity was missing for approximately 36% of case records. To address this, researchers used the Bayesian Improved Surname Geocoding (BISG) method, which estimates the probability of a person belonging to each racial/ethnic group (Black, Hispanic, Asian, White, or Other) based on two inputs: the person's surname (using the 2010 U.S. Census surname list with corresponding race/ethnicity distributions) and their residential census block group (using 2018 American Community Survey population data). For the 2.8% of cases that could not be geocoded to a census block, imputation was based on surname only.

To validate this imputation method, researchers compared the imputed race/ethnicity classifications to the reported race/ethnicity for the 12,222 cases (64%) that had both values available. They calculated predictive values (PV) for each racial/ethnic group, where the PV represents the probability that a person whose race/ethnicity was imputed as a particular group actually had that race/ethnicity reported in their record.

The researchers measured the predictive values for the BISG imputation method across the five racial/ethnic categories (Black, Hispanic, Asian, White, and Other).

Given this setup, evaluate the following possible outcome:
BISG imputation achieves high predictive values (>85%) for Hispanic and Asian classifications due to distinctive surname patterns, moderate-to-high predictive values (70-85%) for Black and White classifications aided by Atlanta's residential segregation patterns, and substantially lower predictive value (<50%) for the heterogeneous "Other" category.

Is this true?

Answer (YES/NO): NO